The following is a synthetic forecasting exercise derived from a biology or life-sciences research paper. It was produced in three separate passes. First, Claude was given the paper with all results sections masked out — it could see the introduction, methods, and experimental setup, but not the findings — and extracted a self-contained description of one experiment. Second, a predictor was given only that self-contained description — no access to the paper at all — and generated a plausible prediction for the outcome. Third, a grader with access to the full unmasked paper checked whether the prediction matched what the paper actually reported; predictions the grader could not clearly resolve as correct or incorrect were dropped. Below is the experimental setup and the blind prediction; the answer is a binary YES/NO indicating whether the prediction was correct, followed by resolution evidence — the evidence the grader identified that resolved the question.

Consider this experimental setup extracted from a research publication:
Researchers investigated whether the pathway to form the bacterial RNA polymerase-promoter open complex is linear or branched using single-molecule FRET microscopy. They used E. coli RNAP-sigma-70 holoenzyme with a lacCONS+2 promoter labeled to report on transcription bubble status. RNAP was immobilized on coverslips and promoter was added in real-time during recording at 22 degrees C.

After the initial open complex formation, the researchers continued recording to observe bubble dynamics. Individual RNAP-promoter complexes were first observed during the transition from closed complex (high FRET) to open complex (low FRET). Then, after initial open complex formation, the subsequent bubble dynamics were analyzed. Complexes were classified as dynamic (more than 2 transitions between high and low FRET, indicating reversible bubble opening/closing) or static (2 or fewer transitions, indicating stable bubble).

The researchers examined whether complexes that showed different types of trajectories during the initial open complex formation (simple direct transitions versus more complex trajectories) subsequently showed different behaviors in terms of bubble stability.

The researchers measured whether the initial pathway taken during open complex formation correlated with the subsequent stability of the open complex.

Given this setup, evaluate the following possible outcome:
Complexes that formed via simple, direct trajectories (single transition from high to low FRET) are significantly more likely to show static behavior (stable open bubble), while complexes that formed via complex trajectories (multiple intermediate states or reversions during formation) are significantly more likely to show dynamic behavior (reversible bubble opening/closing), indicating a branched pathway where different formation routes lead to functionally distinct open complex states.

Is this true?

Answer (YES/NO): NO